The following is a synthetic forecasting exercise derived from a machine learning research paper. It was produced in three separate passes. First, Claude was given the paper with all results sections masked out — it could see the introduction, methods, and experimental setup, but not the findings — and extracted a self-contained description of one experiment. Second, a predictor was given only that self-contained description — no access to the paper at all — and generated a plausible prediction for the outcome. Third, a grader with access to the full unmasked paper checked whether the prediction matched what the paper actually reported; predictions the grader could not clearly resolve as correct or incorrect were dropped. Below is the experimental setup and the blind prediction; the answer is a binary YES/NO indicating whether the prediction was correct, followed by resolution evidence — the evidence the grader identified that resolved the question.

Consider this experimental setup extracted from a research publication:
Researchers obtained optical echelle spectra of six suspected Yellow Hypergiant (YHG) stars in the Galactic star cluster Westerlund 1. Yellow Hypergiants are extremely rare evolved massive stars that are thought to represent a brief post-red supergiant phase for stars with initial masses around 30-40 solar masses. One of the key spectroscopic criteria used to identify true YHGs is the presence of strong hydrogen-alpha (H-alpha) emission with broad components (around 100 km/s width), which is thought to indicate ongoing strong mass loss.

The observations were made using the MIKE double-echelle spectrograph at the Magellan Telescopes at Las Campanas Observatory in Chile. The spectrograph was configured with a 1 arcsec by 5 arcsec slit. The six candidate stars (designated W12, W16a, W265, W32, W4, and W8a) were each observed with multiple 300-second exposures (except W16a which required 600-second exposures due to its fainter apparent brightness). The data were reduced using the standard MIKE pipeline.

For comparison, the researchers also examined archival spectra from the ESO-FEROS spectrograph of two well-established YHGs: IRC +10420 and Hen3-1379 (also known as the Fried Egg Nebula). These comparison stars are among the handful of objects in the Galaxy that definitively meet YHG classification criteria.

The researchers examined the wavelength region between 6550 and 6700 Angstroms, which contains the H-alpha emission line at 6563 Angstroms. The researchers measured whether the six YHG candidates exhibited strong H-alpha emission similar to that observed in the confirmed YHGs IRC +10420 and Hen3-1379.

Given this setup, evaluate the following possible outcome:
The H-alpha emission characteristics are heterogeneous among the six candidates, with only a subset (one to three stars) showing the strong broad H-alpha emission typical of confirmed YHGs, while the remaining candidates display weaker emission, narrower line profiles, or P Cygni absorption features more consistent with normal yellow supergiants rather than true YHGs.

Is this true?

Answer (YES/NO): NO